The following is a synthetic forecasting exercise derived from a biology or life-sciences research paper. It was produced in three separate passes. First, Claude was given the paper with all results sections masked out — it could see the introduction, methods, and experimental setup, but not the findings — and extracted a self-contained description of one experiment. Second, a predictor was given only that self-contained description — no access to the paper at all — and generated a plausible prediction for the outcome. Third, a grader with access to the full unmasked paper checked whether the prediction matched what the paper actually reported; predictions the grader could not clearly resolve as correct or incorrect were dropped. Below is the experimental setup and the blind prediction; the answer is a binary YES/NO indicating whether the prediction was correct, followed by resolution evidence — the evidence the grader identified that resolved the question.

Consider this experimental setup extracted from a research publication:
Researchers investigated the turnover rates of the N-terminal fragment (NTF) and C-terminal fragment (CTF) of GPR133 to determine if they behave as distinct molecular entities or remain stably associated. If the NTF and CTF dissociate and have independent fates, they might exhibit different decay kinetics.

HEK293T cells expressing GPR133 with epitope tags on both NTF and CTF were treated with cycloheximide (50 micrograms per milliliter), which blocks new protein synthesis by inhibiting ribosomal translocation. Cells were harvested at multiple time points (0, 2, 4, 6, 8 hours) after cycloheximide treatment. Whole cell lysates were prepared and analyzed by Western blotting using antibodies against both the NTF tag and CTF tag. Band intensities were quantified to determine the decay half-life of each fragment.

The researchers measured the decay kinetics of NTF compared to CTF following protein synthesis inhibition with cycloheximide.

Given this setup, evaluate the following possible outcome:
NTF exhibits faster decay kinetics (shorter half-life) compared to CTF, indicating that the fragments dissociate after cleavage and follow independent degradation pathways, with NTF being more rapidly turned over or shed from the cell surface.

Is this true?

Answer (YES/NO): YES